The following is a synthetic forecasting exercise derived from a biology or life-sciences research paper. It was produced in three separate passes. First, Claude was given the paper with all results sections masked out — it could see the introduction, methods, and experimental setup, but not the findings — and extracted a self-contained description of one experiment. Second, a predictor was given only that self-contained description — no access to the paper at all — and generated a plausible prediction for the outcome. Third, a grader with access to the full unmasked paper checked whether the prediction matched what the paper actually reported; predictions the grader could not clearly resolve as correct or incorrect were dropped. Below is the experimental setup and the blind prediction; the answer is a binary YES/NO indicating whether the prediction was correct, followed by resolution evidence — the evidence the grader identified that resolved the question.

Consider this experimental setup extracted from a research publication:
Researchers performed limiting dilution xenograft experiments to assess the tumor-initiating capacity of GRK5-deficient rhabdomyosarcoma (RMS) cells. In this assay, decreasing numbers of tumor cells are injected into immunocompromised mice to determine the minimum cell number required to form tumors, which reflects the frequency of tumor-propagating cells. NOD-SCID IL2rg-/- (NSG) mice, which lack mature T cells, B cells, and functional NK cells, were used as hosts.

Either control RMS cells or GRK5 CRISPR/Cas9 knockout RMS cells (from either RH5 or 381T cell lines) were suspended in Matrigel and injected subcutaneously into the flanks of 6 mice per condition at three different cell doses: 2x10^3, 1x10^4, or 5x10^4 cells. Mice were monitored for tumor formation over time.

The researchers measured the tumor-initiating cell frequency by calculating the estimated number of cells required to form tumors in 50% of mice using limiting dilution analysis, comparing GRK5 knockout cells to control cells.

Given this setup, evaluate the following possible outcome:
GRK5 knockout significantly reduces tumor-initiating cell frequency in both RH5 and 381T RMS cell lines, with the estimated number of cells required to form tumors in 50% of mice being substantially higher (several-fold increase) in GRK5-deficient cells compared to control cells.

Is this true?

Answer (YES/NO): YES